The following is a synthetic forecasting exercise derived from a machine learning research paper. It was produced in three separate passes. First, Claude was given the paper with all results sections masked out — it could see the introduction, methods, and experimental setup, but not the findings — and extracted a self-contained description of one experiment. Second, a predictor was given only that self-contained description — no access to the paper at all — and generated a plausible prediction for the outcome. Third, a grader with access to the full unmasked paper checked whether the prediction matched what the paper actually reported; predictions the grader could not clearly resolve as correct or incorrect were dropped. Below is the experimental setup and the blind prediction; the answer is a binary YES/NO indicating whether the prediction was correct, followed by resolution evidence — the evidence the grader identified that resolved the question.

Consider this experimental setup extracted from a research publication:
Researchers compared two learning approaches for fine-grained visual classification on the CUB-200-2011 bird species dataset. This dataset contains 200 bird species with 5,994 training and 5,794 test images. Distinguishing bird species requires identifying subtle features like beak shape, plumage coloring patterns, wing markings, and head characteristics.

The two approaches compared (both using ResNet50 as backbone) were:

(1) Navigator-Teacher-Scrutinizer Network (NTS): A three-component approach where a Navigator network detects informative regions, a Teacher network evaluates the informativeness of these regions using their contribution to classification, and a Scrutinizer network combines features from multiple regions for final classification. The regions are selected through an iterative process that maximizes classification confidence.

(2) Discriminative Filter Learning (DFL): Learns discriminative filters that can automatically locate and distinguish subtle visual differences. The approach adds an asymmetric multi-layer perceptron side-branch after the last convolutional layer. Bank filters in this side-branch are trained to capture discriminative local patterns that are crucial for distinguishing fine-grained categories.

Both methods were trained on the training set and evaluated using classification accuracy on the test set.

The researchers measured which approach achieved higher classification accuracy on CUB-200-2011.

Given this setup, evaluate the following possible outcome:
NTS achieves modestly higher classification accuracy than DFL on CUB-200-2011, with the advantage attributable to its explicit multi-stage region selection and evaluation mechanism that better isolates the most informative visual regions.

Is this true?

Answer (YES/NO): NO